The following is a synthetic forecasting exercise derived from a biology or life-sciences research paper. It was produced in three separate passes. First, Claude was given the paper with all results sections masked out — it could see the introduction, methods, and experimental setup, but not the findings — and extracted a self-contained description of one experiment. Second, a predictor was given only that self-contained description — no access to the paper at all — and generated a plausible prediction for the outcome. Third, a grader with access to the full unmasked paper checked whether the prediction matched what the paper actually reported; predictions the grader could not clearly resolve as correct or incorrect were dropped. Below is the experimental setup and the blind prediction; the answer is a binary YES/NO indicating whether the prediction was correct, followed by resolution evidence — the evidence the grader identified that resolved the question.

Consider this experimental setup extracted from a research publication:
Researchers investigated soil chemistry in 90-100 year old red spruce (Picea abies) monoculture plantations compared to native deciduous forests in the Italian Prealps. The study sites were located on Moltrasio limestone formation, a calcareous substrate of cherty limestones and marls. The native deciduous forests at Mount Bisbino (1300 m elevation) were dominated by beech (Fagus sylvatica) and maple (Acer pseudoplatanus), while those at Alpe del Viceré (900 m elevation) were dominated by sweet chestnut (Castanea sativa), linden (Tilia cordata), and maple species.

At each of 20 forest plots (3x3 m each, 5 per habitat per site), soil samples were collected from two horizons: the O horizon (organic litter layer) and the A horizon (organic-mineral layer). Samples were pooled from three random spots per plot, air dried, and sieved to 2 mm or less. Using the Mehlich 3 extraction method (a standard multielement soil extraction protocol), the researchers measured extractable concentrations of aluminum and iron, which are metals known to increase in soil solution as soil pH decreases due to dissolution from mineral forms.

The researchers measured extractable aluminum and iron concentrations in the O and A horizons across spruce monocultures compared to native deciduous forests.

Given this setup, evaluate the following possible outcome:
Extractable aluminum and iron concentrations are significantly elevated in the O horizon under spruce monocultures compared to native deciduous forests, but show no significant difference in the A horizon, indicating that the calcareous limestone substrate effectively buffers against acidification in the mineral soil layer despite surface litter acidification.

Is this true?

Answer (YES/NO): NO